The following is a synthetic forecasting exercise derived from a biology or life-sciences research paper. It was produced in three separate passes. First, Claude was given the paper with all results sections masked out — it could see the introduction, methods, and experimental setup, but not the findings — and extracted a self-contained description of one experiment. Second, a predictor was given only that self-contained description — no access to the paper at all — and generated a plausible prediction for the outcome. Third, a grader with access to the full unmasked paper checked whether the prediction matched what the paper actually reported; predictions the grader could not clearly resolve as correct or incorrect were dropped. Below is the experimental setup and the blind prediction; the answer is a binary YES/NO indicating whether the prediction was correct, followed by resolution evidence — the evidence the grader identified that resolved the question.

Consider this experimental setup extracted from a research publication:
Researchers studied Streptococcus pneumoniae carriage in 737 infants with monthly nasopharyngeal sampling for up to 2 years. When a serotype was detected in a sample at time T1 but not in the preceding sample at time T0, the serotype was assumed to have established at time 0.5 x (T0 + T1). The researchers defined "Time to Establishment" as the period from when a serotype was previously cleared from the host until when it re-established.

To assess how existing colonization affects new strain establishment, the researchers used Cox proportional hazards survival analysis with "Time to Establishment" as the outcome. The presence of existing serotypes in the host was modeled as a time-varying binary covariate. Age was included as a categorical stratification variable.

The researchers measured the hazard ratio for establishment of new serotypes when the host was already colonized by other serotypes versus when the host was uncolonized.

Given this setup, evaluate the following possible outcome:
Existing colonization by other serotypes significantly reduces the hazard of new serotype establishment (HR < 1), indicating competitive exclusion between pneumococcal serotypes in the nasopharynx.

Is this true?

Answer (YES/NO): YES